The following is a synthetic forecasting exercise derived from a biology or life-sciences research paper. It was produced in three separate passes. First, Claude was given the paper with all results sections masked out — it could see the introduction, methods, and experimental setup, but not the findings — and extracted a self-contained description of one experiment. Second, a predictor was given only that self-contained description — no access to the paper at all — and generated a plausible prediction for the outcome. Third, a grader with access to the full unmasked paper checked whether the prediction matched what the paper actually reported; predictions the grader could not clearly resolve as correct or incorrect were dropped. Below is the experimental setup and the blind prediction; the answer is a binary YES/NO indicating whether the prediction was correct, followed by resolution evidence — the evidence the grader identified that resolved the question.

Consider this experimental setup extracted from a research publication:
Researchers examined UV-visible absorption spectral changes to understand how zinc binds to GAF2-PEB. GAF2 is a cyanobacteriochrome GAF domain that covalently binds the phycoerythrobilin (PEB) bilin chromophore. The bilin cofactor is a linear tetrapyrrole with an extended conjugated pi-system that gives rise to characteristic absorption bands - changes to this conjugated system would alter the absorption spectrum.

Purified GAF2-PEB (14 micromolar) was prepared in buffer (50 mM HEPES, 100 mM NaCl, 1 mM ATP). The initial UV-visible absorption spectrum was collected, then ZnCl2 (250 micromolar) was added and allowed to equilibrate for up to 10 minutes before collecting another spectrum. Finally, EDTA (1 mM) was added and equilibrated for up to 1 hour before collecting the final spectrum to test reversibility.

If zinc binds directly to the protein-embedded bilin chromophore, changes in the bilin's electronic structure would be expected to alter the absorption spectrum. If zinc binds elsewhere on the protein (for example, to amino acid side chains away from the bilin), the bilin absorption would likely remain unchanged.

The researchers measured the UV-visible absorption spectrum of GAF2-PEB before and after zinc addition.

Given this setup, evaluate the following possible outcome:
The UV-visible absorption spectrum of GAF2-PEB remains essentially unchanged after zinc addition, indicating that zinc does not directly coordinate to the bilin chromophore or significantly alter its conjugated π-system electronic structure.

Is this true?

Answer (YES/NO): NO